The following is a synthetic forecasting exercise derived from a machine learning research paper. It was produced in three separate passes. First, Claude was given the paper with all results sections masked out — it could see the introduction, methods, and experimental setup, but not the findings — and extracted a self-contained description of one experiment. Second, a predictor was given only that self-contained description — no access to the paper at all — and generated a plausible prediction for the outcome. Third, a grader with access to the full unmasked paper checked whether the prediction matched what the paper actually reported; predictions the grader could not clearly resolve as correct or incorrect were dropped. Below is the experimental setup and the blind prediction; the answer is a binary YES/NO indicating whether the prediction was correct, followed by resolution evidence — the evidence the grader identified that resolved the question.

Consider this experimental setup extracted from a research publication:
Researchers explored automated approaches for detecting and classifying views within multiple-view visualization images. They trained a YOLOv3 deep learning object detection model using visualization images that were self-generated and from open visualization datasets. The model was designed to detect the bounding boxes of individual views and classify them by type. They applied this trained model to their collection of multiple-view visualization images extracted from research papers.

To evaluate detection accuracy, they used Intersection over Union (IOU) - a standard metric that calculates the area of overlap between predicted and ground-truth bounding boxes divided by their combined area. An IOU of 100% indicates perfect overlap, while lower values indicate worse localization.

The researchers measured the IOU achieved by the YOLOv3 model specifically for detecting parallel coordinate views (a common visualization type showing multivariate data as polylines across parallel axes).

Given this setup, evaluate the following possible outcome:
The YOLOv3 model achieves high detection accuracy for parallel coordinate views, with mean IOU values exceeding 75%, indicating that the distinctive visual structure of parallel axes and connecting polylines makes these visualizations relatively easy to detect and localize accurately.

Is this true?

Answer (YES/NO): NO